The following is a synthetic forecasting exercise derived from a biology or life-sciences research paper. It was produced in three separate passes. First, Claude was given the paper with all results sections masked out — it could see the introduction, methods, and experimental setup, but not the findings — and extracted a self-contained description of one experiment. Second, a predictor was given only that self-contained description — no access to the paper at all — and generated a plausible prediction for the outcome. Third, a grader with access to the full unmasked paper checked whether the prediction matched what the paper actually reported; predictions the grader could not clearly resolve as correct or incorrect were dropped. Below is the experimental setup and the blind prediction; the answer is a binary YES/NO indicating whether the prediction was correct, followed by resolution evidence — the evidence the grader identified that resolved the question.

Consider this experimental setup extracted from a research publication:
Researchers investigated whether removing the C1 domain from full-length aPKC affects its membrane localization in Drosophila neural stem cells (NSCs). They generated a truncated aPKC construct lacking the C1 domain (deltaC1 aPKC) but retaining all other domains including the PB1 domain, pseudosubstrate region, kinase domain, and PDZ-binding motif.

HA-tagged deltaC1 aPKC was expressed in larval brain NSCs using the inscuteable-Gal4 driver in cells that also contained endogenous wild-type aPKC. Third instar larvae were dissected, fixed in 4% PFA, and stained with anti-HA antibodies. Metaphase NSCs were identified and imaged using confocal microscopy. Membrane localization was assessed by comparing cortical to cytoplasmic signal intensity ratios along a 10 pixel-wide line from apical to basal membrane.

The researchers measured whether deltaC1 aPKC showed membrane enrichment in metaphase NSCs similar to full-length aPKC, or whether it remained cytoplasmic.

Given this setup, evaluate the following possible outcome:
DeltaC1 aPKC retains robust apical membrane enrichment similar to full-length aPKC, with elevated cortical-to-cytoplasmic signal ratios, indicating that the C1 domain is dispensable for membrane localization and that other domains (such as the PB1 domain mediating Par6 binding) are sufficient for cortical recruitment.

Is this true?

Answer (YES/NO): NO